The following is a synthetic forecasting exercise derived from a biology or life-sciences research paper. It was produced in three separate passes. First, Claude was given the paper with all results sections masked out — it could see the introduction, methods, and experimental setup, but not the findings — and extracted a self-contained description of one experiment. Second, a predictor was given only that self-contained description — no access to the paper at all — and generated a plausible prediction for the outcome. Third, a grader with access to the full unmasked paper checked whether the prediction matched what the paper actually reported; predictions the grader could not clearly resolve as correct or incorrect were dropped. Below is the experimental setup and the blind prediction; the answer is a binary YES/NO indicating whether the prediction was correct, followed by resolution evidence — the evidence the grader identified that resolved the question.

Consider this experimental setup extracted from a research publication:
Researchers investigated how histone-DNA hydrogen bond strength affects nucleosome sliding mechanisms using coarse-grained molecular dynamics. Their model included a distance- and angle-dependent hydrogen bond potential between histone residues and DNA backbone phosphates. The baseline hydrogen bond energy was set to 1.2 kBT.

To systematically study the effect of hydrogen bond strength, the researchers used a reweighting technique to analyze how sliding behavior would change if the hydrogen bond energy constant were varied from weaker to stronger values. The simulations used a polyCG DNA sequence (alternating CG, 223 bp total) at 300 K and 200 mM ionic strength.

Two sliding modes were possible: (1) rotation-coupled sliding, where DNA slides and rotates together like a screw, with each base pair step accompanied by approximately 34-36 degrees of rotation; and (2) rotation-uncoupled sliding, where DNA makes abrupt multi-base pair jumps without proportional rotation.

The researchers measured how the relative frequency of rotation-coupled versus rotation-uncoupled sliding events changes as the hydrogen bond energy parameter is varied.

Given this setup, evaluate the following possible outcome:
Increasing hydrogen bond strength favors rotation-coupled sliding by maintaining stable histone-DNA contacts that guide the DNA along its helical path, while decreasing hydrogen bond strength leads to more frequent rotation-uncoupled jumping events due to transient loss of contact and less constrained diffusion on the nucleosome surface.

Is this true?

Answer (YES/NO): YES